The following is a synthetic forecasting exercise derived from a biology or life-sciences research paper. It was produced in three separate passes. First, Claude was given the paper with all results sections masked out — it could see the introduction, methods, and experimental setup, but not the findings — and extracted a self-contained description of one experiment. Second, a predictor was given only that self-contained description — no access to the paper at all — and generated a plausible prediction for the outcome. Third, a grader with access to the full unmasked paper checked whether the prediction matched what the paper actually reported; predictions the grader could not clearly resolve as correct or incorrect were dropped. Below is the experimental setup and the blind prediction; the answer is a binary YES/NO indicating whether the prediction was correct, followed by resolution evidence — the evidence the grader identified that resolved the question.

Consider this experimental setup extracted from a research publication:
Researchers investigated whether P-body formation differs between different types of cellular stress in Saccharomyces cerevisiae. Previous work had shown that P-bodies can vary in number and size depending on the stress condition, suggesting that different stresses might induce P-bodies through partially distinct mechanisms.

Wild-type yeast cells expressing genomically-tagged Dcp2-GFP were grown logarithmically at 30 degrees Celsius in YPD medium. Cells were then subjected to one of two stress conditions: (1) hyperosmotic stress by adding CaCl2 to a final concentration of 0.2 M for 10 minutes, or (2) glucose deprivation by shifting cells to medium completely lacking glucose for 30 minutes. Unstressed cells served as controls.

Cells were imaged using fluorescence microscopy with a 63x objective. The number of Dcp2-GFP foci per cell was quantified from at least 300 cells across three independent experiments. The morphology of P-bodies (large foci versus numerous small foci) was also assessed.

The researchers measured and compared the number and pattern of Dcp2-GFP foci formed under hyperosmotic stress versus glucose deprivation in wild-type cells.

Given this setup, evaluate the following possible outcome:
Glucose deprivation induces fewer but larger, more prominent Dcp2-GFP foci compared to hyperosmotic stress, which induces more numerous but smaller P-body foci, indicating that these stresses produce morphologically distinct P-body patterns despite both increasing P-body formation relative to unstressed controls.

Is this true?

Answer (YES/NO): YES